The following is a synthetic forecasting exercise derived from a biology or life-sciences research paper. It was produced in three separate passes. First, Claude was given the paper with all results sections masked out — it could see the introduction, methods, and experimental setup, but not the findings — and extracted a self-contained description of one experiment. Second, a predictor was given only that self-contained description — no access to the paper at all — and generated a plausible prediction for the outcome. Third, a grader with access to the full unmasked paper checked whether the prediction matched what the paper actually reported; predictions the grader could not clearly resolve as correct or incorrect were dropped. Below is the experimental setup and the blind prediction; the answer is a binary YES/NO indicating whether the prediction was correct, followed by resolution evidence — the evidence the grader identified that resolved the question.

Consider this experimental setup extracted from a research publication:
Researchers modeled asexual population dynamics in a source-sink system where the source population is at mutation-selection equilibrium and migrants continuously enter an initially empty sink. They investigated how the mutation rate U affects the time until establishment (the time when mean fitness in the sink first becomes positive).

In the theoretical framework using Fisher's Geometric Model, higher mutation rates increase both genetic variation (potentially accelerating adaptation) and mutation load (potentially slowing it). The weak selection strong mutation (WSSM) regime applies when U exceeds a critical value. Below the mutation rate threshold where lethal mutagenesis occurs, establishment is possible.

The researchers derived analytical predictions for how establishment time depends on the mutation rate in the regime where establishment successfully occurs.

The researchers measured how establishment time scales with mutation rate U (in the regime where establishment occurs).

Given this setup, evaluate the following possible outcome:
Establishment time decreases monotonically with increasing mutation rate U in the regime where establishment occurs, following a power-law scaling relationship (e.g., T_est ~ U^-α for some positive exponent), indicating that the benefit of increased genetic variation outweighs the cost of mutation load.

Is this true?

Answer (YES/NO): NO